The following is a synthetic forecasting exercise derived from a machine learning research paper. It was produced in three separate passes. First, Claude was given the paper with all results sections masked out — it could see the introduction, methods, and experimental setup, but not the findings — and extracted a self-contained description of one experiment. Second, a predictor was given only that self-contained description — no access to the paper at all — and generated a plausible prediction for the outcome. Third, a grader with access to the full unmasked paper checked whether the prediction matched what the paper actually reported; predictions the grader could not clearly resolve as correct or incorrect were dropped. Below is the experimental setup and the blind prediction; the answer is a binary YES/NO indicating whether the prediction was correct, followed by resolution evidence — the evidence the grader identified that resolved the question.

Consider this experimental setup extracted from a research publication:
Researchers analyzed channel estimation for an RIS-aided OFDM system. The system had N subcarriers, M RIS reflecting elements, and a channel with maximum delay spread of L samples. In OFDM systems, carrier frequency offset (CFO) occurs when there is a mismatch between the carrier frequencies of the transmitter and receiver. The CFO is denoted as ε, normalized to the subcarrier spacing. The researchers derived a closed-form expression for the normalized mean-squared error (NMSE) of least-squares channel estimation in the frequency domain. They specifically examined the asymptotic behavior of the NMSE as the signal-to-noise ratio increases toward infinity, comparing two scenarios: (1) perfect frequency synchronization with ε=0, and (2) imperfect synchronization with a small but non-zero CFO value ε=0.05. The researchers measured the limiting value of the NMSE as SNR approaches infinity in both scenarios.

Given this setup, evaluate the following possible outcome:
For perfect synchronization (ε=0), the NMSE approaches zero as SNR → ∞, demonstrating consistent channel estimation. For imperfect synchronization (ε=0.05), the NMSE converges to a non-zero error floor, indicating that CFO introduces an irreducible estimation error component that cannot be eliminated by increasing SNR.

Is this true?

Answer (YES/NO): YES